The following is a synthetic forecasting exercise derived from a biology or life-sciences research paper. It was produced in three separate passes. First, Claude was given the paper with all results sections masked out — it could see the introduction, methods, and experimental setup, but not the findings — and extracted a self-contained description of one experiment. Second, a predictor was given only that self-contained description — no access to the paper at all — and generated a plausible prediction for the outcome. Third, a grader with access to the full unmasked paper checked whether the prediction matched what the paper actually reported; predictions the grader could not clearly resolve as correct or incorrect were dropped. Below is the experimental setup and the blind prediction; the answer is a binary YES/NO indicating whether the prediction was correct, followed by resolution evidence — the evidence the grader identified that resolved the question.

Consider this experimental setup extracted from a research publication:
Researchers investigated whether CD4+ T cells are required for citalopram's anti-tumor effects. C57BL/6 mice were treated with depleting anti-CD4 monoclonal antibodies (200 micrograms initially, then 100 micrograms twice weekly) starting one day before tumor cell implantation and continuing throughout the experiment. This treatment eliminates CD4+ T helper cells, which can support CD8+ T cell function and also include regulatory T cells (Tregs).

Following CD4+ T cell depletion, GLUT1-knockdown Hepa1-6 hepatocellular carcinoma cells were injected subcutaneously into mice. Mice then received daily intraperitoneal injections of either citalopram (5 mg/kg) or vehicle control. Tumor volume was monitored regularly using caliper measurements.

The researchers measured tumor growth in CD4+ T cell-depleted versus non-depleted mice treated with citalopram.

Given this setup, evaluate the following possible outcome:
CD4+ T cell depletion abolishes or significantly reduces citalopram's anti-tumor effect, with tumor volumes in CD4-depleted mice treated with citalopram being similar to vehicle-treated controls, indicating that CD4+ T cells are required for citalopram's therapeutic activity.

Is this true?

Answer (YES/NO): NO